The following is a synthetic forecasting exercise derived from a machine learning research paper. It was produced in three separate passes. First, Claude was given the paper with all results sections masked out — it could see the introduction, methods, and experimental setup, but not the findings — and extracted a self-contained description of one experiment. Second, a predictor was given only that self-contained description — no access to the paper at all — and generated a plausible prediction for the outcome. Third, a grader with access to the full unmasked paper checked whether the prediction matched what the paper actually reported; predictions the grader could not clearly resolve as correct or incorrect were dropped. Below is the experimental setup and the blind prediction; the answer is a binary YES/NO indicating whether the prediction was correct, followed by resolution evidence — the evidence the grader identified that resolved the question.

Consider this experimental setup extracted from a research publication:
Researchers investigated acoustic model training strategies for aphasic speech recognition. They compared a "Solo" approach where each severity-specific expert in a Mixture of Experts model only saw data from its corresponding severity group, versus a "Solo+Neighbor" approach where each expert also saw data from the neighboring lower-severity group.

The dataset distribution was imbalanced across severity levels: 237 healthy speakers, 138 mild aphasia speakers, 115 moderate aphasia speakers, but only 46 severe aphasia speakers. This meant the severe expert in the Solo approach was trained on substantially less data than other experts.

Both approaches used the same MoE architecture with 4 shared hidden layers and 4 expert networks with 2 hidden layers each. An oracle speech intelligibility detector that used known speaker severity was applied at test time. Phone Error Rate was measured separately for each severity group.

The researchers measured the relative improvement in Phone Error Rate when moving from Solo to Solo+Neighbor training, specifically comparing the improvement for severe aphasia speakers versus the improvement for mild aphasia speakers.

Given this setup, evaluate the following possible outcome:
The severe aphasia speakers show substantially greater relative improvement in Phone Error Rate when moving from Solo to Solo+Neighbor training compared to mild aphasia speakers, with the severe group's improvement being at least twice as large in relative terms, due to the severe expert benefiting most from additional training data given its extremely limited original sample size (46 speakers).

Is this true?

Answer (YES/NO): YES